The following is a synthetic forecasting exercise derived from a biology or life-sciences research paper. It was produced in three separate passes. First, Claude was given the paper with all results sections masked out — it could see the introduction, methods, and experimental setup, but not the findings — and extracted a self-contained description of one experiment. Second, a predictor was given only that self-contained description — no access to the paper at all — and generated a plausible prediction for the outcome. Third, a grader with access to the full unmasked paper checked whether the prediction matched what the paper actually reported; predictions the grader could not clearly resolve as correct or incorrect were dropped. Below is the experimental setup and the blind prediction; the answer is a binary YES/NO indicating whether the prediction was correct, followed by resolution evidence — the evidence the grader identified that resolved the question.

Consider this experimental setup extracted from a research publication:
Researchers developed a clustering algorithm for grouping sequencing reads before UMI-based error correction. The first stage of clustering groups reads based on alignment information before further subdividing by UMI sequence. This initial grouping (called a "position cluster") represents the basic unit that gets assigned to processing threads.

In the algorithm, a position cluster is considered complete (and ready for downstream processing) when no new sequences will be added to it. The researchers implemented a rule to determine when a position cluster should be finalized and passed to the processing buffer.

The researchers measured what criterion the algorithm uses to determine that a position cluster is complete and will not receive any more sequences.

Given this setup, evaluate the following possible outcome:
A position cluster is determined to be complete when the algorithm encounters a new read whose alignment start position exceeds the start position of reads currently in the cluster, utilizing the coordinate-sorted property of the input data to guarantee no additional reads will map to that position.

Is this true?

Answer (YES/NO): NO